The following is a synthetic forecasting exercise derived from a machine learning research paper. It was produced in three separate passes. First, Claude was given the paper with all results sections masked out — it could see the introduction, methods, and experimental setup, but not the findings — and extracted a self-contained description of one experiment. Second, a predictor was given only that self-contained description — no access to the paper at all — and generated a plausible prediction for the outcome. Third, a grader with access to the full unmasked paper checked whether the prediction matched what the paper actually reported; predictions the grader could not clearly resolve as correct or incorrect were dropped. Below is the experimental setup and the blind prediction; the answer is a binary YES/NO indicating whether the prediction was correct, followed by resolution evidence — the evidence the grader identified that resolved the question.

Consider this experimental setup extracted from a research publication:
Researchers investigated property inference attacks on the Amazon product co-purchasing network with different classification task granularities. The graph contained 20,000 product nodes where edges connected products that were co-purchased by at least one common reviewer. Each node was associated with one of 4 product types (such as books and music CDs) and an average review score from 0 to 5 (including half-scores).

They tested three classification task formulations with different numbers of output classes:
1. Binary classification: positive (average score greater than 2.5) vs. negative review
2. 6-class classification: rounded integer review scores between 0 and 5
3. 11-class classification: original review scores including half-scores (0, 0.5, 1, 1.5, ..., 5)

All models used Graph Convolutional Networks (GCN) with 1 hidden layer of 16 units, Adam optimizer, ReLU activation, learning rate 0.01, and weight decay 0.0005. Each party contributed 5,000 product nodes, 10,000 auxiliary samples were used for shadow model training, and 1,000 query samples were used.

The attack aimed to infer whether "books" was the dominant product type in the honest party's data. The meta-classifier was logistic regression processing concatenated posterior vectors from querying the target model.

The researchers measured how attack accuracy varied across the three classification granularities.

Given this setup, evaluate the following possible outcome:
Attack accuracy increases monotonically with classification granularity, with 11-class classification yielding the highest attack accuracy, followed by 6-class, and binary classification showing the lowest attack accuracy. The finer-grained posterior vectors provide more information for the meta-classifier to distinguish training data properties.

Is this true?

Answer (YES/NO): NO